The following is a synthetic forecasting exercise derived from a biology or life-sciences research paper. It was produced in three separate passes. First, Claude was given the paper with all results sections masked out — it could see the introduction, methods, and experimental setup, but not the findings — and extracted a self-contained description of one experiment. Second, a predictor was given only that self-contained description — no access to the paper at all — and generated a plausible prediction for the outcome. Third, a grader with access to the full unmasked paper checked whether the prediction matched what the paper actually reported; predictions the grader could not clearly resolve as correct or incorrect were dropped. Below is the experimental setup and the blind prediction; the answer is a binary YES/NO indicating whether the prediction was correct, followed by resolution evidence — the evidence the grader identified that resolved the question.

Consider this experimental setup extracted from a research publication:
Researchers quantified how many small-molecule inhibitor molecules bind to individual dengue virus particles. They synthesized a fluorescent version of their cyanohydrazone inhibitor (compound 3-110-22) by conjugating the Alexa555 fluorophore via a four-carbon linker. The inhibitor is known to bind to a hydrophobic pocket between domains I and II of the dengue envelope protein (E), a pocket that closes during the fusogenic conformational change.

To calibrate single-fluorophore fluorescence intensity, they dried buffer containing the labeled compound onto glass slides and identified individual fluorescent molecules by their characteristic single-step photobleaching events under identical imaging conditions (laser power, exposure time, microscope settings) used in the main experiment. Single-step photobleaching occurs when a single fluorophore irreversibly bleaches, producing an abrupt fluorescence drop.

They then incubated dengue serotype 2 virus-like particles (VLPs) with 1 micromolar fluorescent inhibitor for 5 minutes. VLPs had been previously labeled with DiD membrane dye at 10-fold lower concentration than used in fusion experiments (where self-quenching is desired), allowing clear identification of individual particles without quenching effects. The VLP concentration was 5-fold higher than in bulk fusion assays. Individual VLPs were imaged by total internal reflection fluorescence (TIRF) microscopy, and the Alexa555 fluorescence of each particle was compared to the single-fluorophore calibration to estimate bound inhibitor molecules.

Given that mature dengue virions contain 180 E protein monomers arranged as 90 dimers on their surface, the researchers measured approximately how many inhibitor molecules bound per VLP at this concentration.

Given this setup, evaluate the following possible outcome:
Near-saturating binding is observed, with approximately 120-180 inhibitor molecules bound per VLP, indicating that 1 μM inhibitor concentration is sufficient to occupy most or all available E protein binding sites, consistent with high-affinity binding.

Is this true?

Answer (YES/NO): NO